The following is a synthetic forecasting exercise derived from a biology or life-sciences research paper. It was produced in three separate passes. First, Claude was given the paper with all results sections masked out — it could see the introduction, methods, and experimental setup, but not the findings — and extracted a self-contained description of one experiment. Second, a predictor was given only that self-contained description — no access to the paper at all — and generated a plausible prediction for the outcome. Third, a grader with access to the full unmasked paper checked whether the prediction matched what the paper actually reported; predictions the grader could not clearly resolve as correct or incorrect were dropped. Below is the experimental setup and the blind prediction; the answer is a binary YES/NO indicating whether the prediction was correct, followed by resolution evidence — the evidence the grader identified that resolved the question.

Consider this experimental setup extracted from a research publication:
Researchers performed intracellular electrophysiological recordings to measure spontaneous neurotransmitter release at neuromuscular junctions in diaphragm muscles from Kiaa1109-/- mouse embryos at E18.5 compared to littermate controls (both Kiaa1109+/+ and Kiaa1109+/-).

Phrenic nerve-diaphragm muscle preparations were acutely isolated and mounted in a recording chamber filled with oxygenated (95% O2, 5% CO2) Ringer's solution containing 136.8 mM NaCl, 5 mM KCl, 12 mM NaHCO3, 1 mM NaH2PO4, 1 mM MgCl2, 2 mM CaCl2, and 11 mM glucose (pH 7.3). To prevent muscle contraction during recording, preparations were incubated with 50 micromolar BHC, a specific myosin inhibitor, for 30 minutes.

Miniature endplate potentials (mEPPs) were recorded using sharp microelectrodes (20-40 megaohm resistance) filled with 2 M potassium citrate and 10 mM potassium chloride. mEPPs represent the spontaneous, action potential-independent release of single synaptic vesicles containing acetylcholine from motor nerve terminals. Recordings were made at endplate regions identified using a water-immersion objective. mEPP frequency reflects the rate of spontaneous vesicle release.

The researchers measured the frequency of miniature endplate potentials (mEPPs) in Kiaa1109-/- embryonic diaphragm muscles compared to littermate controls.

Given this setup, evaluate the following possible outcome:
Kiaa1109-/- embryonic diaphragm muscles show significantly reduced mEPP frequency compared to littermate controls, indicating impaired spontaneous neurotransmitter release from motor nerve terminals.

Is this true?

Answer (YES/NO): NO